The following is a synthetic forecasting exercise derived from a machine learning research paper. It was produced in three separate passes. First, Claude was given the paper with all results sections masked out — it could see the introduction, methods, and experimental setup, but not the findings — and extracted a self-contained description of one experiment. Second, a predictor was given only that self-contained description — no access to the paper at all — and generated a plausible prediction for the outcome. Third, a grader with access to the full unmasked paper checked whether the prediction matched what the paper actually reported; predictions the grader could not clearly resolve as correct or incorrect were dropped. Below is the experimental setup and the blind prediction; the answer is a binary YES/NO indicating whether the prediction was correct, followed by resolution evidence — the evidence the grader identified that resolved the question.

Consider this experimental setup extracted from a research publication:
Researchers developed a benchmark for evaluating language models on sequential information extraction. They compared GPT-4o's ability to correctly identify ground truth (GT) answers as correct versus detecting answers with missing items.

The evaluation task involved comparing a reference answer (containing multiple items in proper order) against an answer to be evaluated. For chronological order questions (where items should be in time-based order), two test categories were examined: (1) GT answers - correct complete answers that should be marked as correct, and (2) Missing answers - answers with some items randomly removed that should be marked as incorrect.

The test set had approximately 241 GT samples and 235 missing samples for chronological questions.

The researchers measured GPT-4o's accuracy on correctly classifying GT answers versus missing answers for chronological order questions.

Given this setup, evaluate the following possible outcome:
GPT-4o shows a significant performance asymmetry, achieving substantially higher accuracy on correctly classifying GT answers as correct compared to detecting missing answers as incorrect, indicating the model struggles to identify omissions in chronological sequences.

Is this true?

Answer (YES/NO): NO